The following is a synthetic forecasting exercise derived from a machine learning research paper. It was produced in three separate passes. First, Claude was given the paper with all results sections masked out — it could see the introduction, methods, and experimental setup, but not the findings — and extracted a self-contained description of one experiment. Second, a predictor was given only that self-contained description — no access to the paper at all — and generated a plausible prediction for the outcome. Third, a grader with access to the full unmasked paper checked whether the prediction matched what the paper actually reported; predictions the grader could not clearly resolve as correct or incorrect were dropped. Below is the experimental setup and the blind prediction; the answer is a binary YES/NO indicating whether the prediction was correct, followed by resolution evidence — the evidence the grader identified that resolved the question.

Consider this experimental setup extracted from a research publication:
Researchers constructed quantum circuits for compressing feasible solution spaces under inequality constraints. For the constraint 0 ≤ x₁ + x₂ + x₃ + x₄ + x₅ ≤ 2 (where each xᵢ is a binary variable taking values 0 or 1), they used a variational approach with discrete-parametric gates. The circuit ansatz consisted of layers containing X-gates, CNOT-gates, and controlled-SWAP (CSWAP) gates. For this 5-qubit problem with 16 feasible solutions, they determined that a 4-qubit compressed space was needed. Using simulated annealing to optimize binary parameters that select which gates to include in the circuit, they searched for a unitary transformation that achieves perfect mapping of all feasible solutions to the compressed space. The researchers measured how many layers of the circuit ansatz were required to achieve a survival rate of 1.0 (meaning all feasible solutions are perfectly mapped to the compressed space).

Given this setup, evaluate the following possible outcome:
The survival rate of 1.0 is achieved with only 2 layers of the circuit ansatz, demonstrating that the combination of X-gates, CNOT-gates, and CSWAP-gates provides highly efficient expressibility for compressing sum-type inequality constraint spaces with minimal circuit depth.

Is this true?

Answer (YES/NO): YES